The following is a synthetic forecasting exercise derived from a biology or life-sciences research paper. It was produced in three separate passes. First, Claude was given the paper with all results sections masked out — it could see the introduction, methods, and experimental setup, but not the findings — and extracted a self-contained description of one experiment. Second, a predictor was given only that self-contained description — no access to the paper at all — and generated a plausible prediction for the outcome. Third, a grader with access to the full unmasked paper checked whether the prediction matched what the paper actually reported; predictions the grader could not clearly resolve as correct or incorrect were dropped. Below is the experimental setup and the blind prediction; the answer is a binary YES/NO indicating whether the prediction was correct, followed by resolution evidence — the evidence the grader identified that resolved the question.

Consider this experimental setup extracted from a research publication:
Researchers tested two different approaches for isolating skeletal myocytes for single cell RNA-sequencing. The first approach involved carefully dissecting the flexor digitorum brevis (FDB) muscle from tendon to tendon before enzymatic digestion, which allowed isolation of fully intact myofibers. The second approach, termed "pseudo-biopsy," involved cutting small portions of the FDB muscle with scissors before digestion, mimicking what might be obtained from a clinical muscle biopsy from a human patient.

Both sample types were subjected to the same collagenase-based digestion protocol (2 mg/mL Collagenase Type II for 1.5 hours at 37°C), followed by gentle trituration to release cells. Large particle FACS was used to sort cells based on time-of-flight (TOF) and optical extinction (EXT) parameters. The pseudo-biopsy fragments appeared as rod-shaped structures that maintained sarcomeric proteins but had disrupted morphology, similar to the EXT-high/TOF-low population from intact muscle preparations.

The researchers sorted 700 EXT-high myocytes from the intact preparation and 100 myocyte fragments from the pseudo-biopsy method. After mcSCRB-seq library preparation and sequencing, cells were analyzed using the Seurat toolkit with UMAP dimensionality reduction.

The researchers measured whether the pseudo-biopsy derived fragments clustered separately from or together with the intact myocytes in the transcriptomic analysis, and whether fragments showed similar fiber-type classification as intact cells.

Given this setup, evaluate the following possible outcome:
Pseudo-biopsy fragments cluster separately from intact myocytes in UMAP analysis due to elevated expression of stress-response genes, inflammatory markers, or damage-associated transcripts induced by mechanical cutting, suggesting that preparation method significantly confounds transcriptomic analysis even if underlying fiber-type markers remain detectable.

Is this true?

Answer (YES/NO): NO